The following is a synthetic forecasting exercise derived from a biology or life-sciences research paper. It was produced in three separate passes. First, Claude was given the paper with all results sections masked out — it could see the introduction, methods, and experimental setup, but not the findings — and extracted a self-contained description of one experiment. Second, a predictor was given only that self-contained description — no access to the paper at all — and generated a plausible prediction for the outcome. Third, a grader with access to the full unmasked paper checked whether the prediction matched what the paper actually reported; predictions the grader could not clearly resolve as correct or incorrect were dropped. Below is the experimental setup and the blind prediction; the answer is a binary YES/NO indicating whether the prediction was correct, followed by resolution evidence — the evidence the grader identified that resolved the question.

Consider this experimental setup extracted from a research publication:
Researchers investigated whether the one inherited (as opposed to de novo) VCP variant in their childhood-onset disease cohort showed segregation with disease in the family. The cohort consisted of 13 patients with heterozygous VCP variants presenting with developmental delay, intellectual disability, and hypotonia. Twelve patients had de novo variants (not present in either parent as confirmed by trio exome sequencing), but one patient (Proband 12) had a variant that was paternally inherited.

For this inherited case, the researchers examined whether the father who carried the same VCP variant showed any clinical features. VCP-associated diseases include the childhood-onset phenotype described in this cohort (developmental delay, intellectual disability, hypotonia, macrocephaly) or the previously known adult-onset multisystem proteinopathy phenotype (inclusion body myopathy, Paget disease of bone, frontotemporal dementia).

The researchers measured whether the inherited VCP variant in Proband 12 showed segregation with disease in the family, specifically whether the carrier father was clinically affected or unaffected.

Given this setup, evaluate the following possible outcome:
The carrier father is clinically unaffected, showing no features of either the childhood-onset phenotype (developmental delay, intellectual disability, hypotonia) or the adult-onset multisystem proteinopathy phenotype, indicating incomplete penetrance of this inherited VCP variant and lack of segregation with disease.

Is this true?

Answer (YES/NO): NO